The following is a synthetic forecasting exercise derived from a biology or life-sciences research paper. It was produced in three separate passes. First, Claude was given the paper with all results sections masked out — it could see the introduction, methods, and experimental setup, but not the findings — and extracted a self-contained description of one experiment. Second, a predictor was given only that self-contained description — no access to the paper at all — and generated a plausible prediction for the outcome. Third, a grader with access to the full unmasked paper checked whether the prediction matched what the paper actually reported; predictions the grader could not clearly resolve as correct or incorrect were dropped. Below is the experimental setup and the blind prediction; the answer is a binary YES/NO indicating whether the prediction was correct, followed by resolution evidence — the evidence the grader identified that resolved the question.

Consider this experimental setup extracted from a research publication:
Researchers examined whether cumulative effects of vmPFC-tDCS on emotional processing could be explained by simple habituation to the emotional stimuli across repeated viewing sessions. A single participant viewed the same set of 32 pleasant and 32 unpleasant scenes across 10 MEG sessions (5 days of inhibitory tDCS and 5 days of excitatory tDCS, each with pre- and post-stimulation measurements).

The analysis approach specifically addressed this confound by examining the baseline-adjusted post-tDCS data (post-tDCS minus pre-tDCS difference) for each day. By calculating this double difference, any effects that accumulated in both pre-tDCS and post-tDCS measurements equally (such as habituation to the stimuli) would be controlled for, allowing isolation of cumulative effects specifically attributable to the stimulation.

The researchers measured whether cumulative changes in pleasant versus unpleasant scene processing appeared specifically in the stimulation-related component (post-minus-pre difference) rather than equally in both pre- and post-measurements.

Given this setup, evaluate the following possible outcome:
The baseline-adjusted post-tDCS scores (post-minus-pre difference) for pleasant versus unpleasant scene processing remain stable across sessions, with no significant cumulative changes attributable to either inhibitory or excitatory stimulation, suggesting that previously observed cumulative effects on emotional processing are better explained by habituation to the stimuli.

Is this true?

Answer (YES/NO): NO